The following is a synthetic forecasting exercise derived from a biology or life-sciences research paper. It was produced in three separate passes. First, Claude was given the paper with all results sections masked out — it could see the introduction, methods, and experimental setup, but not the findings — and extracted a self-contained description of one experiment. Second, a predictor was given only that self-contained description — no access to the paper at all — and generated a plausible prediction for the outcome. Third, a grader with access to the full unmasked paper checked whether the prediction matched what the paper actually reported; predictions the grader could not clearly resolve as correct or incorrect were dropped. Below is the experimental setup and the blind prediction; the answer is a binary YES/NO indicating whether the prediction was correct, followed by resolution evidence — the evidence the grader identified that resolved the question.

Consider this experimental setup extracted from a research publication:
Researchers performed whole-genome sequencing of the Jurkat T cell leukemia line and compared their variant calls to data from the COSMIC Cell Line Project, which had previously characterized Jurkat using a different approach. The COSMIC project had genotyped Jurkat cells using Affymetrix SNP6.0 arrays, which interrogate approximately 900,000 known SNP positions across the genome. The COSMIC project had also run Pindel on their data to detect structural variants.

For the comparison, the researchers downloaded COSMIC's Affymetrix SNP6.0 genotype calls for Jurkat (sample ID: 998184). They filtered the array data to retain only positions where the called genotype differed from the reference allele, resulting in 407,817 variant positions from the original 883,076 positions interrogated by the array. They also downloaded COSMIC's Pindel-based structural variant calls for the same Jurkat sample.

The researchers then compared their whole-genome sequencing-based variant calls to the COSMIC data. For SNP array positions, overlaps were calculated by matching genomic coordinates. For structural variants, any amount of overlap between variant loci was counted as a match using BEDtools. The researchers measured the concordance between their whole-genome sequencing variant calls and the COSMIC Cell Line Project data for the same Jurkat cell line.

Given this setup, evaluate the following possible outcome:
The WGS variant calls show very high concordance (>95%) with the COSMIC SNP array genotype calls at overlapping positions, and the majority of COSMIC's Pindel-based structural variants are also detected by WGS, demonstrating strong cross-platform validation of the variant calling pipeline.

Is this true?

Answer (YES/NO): NO